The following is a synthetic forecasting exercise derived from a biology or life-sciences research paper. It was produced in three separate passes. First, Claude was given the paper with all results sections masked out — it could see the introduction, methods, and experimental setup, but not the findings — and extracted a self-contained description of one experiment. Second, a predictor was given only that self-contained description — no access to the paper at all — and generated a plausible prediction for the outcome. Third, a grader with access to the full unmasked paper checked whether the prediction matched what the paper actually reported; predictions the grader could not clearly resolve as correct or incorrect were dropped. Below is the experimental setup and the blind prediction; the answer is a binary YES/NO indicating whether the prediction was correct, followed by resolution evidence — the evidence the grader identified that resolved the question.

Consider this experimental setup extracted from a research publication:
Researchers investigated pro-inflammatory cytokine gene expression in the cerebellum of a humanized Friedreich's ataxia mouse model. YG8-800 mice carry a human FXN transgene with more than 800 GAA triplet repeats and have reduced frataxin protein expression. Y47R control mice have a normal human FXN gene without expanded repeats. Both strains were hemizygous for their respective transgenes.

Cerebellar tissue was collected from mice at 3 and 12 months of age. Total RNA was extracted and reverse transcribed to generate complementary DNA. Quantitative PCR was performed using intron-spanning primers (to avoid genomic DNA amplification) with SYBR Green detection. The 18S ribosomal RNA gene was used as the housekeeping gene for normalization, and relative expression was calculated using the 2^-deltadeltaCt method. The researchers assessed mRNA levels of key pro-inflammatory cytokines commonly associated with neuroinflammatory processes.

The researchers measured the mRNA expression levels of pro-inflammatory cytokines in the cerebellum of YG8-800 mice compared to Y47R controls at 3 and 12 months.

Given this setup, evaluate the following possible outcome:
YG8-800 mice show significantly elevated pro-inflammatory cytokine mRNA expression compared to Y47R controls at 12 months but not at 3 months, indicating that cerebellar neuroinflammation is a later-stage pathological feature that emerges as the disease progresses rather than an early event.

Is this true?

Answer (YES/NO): NO